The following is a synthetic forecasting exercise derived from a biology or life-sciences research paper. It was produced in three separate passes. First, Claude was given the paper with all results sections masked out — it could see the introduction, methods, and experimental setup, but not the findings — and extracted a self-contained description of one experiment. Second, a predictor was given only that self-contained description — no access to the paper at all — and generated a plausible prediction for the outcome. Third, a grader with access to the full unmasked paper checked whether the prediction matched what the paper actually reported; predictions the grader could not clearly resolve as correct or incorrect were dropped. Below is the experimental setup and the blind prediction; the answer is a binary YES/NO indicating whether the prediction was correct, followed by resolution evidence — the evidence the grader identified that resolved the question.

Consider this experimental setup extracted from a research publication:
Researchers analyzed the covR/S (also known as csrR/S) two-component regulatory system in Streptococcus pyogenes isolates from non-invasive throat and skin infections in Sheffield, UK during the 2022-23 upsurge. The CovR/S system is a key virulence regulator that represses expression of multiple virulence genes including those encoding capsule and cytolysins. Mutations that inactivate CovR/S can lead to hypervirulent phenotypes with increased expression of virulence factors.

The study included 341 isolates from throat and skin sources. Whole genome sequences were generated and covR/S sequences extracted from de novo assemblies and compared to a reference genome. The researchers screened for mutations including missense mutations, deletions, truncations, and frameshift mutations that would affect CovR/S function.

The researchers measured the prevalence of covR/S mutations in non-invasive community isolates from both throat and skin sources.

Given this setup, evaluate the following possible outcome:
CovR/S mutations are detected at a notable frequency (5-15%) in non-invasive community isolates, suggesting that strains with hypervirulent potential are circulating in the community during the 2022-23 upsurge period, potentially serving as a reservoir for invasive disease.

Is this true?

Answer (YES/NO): NO